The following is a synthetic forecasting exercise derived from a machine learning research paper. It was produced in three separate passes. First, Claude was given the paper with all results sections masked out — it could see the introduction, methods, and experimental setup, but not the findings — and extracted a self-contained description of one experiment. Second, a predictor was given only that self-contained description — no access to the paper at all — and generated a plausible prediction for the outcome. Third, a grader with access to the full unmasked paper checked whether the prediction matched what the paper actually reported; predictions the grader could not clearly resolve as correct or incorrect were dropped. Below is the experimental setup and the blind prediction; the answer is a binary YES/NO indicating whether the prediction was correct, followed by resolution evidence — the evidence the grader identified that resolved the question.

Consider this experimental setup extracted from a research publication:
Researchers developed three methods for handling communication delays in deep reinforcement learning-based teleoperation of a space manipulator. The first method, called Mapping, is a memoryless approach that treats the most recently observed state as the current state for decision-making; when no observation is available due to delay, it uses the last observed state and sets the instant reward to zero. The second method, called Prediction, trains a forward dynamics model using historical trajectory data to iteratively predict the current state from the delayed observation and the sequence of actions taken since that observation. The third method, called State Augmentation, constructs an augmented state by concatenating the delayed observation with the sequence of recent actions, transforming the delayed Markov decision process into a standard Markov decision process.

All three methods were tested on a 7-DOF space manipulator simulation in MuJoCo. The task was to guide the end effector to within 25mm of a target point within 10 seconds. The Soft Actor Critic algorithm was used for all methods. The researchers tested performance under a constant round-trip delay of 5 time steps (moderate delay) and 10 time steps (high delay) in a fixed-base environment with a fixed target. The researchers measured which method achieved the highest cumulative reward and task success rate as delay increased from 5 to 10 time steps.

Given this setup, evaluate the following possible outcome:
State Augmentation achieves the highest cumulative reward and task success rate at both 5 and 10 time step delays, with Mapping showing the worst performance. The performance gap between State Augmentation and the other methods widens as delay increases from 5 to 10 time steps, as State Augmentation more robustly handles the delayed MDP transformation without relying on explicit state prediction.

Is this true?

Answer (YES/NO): NO